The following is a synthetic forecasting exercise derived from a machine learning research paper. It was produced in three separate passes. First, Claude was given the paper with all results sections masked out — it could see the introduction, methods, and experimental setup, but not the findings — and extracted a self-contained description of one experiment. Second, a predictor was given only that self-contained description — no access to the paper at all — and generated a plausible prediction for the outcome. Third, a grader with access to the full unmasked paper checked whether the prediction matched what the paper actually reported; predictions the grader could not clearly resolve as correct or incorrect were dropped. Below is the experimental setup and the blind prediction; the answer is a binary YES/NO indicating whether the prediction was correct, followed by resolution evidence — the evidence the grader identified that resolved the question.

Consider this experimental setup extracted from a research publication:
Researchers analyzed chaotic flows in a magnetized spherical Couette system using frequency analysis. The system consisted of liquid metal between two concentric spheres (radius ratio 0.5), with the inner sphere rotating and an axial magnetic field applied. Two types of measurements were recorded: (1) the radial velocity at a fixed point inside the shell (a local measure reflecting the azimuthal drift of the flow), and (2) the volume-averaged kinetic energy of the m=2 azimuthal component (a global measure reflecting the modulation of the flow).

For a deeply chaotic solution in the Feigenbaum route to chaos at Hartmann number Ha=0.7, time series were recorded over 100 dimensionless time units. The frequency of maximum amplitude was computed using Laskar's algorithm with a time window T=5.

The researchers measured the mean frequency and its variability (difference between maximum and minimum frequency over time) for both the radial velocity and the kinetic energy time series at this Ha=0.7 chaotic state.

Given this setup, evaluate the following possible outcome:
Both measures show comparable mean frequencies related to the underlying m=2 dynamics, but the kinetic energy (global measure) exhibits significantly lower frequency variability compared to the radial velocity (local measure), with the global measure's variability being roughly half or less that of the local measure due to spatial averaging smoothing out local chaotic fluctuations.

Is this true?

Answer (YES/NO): NO